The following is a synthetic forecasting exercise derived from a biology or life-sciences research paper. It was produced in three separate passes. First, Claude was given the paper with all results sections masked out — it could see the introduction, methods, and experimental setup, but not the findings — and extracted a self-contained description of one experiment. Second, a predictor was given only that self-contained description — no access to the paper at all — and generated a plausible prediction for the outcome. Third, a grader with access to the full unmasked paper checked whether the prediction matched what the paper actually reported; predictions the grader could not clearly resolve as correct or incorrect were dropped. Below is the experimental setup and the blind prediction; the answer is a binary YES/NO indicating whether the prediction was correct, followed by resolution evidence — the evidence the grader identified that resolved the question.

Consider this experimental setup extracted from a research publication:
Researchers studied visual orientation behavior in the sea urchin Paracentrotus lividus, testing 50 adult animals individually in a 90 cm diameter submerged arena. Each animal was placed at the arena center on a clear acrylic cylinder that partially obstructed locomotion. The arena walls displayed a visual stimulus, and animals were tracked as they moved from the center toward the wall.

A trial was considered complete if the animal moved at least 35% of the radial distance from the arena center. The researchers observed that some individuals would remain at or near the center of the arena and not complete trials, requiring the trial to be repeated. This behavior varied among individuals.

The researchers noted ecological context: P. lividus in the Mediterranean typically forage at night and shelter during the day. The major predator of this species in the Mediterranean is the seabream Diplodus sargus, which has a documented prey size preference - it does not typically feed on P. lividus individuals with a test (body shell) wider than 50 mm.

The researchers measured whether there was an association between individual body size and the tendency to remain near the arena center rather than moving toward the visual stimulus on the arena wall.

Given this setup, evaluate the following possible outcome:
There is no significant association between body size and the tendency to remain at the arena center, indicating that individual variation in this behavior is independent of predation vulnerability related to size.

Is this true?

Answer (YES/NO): NO